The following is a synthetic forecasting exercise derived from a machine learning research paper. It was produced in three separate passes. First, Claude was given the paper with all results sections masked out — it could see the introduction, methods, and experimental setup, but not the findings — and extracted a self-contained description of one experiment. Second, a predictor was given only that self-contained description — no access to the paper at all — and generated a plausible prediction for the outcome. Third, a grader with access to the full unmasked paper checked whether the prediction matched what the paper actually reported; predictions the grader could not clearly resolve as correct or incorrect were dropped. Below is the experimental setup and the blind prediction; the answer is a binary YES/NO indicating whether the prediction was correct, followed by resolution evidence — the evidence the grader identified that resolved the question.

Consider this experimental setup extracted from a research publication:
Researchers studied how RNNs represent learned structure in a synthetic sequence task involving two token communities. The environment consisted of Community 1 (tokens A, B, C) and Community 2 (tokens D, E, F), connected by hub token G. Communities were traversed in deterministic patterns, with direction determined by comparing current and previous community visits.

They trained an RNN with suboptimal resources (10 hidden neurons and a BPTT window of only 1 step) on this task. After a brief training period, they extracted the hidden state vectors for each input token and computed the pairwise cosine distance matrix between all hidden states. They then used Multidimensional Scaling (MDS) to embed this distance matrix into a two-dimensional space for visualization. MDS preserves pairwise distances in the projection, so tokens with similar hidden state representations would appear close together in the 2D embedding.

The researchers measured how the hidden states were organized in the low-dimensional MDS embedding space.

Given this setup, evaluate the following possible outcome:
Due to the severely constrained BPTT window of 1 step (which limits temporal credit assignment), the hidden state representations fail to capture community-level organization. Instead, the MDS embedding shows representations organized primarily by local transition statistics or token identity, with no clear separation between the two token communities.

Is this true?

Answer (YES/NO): NO